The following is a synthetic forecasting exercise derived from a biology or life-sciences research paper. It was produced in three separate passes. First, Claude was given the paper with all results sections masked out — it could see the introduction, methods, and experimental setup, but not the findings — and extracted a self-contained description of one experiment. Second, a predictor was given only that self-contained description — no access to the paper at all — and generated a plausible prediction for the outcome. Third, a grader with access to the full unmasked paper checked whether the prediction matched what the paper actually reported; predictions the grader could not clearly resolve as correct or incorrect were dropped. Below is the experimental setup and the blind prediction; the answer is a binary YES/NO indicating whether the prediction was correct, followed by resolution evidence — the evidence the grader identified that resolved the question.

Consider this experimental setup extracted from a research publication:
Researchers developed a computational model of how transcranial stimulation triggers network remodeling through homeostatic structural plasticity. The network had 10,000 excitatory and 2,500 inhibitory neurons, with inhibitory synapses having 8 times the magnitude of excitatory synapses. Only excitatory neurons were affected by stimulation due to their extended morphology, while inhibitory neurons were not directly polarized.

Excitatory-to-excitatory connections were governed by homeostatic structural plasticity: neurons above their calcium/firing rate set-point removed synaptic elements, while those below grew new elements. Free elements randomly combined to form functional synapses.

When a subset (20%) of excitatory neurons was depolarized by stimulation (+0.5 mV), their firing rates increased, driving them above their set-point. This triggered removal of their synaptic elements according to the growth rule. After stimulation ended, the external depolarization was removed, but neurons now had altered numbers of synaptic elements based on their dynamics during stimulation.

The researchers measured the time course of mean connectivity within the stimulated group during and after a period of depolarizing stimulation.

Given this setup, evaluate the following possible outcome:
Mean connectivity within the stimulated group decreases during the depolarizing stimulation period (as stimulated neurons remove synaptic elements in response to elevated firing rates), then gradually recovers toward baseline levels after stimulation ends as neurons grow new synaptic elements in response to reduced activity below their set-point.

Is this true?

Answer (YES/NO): NO